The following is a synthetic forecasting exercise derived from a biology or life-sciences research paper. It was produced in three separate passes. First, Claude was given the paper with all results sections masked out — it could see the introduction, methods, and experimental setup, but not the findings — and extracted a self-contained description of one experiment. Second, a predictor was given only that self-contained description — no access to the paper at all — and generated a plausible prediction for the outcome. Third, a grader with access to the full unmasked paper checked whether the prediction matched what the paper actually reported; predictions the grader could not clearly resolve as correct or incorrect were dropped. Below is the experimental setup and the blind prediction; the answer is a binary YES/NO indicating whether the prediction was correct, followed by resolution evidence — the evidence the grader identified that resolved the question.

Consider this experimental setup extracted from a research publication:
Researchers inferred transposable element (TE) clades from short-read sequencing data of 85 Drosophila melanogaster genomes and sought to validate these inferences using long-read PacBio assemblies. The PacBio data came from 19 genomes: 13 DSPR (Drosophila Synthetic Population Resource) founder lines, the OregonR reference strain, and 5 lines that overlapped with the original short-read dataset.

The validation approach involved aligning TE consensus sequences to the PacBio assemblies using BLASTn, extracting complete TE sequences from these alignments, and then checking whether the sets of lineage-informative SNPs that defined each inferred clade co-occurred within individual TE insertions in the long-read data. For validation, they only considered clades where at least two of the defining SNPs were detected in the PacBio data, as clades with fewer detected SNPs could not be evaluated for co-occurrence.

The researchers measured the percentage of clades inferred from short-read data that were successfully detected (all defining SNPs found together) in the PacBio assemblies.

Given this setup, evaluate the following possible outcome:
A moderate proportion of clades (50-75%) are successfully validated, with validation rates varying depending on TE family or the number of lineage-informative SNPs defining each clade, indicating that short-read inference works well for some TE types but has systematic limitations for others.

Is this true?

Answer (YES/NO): YES